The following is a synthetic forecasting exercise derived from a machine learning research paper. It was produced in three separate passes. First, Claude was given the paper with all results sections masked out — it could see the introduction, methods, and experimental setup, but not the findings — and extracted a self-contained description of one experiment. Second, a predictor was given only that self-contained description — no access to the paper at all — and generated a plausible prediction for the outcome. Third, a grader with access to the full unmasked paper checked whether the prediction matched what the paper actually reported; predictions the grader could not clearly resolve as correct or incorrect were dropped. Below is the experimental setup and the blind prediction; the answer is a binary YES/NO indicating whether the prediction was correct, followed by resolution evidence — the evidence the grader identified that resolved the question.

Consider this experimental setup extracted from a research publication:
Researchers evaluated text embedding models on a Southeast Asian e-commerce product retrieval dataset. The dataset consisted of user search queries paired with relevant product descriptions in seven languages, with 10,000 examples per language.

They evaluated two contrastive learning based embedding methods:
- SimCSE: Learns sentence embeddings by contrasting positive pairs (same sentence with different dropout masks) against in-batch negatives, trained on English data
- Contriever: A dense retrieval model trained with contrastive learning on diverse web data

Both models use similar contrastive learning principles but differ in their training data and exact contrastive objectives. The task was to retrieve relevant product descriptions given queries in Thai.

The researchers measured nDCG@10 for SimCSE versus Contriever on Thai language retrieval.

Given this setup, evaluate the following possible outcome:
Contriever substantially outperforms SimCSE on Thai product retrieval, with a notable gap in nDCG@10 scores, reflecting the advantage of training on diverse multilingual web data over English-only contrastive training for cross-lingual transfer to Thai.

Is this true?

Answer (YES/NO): NO